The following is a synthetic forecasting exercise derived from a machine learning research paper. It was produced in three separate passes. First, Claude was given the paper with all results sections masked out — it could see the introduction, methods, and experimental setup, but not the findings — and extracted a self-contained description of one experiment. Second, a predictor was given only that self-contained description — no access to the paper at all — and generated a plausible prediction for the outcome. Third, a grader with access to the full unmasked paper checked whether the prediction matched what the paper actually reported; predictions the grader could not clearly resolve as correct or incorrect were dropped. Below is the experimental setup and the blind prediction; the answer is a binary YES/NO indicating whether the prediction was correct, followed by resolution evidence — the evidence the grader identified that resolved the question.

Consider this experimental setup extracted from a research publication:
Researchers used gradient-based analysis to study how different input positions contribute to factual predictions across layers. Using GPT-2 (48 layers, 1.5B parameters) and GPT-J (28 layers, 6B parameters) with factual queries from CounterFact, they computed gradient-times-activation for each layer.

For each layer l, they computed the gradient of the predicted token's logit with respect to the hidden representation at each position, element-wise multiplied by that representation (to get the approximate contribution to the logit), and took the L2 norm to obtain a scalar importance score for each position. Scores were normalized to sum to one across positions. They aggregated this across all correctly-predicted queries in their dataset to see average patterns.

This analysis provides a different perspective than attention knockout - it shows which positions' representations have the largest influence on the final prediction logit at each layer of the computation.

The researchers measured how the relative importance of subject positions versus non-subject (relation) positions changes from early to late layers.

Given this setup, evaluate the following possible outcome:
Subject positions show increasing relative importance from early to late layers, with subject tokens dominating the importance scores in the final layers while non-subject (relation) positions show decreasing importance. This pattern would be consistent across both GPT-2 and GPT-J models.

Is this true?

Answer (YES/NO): NO